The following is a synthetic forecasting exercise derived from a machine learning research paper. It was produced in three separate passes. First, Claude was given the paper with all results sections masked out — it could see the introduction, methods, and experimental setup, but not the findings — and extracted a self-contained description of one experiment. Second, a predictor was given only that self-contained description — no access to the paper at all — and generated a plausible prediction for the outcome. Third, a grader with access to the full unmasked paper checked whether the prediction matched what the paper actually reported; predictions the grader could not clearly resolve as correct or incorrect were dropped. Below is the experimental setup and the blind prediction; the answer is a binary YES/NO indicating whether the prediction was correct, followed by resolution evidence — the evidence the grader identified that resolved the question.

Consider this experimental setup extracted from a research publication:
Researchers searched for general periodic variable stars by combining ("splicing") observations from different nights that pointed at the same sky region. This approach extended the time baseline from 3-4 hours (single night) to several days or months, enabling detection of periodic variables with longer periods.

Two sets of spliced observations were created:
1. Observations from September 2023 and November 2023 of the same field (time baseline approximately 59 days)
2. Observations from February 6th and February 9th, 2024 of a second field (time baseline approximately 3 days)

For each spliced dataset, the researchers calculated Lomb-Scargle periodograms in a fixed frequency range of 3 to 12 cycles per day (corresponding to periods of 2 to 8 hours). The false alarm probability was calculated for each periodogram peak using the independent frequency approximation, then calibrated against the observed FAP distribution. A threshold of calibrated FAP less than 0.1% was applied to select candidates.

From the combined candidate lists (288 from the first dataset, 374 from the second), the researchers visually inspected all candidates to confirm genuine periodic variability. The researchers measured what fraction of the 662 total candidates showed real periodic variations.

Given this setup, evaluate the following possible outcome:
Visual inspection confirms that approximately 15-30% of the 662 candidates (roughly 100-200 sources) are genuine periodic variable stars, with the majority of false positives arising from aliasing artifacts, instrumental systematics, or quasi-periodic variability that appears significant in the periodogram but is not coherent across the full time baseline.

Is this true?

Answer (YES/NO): YES